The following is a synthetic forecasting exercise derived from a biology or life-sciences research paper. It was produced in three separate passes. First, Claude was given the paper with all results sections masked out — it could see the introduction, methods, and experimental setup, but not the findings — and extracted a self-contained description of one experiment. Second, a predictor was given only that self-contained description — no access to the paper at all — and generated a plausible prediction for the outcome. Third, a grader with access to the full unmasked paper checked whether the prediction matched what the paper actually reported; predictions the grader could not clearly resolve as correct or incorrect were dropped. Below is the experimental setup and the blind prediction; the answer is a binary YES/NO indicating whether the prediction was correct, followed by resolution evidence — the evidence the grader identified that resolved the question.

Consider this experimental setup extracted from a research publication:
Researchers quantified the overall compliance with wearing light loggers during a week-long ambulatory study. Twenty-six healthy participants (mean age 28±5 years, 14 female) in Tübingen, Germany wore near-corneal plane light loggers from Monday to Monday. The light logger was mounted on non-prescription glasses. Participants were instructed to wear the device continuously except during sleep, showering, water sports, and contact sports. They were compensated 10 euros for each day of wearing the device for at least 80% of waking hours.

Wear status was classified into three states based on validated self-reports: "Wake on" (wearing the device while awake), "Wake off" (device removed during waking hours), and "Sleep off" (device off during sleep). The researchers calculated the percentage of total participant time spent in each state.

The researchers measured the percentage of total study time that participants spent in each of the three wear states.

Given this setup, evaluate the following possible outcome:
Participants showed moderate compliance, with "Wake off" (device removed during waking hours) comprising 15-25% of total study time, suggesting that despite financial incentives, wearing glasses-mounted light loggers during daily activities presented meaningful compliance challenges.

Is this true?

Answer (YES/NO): NO